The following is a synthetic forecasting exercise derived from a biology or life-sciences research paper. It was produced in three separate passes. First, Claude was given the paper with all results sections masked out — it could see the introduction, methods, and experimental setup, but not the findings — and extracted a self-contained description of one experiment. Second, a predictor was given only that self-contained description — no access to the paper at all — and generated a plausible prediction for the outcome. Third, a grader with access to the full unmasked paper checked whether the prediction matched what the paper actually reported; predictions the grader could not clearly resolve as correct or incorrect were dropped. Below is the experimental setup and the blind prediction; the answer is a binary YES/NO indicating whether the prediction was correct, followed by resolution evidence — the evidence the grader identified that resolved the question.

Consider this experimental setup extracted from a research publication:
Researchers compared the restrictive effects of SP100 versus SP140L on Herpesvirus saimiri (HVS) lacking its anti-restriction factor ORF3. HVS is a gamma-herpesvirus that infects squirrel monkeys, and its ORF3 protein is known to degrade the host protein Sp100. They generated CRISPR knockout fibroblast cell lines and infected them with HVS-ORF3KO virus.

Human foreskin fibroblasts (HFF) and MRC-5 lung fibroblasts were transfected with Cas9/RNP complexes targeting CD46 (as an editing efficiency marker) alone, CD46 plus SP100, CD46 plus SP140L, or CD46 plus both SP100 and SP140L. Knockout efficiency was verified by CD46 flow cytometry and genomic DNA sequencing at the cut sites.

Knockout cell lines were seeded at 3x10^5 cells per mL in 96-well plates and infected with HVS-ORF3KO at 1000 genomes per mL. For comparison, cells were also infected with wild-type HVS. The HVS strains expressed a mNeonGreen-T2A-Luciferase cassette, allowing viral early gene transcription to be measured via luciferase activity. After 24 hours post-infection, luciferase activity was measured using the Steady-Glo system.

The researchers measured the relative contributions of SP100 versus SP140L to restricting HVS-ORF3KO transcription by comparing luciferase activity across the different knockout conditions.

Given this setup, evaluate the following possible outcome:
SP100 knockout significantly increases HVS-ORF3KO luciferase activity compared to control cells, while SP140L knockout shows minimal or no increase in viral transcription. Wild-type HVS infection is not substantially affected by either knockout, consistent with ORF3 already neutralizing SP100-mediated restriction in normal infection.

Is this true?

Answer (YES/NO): NO